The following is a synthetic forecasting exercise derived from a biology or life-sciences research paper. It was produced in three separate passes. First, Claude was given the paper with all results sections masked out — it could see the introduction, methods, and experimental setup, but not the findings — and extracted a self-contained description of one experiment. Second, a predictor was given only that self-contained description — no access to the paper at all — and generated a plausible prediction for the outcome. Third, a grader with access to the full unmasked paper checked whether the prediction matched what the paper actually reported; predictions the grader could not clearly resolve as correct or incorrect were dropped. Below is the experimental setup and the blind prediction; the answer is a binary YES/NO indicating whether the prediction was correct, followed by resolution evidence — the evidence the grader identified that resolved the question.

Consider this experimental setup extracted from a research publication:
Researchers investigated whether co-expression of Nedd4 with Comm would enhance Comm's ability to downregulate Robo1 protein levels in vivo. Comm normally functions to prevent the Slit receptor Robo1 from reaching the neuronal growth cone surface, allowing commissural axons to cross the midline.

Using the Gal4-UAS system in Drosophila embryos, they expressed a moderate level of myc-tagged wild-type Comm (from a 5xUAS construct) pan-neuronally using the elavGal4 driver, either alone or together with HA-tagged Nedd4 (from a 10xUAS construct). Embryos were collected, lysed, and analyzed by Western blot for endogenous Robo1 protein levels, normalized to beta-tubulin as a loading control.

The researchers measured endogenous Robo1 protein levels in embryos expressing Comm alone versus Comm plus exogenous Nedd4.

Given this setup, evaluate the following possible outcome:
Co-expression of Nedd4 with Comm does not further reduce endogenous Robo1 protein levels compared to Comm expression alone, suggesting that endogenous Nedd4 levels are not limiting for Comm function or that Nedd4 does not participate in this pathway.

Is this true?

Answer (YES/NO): NO